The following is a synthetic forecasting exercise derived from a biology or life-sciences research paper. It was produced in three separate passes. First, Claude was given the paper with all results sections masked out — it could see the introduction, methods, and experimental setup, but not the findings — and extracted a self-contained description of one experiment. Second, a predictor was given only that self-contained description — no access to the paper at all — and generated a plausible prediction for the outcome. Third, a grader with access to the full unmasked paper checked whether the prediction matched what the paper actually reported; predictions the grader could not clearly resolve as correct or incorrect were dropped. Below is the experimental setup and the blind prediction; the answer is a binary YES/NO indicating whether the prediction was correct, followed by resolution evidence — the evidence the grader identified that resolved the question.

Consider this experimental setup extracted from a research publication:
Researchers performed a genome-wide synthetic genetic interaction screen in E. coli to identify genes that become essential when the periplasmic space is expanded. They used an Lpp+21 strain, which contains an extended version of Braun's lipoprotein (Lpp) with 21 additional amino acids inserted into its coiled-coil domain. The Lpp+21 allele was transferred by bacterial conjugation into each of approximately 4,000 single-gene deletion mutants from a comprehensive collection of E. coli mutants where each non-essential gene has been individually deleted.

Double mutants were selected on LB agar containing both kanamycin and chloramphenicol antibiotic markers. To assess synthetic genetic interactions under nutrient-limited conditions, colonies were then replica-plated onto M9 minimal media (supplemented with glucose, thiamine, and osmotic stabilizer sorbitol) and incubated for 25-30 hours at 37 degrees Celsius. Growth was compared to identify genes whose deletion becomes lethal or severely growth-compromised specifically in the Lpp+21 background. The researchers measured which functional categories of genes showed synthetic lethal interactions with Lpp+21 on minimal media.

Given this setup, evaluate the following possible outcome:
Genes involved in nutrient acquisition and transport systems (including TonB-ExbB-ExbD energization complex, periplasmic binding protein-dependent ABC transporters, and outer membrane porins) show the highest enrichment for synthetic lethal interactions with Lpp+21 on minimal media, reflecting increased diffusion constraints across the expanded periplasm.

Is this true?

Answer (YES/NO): NO